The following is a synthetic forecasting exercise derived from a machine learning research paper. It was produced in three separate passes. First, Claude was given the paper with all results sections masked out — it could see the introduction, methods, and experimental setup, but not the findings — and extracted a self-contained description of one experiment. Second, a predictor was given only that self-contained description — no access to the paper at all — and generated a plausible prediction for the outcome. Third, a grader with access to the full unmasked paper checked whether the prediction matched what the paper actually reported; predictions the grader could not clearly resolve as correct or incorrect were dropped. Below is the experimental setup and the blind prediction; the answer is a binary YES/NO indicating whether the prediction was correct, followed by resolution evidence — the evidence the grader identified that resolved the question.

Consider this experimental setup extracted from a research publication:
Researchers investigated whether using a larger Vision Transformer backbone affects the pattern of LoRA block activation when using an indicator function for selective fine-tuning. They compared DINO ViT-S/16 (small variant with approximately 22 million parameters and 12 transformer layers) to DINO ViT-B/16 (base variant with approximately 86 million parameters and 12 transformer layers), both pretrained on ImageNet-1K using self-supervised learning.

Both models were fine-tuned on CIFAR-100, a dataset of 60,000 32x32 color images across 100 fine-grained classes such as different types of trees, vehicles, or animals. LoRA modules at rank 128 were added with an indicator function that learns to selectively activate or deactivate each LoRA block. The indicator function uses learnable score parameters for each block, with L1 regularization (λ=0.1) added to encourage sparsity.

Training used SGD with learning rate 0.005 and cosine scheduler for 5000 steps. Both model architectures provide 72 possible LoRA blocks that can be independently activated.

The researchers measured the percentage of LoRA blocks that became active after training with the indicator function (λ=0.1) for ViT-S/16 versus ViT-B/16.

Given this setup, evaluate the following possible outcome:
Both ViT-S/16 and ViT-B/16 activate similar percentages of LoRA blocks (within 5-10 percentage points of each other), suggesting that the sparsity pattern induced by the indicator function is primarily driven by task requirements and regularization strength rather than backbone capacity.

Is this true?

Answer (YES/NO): YES